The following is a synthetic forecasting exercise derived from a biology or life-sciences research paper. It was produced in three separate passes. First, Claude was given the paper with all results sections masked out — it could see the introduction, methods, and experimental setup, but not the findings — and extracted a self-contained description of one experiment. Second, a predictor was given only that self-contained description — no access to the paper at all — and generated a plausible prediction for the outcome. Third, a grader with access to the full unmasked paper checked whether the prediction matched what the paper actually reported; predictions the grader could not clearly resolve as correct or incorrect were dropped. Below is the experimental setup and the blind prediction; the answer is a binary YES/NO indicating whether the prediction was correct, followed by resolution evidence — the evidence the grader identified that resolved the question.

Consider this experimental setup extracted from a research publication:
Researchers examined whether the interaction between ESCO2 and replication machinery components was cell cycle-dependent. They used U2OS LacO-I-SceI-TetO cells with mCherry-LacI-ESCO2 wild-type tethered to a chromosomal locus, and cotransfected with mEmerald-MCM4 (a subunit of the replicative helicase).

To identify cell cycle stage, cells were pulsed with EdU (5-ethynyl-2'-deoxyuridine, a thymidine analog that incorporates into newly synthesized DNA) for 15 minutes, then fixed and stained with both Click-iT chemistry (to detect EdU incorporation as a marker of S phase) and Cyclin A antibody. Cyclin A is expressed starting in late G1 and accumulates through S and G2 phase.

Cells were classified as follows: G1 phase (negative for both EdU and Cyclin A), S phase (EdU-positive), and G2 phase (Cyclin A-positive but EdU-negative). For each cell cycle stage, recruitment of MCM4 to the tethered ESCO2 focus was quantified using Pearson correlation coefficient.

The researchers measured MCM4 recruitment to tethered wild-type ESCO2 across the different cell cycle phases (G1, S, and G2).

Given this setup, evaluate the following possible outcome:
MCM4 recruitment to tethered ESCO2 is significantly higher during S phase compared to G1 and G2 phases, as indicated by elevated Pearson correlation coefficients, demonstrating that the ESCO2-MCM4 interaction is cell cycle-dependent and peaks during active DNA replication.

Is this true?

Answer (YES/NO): NO